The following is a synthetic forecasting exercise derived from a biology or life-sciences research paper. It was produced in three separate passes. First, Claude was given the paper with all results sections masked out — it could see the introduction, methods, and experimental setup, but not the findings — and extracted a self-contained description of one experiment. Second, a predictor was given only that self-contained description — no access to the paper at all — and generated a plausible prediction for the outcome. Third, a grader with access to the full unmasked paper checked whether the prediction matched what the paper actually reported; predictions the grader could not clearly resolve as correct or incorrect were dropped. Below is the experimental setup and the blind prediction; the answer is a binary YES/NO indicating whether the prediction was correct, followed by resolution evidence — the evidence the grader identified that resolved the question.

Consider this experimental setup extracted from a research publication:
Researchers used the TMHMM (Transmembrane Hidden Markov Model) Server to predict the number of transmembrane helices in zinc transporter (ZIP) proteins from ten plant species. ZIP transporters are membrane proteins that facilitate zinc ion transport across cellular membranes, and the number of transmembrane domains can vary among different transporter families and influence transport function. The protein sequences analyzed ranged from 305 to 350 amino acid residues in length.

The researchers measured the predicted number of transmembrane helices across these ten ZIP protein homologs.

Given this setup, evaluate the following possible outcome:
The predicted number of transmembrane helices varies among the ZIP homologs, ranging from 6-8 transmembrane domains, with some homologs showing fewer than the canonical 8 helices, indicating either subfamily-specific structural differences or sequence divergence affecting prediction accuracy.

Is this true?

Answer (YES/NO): NO